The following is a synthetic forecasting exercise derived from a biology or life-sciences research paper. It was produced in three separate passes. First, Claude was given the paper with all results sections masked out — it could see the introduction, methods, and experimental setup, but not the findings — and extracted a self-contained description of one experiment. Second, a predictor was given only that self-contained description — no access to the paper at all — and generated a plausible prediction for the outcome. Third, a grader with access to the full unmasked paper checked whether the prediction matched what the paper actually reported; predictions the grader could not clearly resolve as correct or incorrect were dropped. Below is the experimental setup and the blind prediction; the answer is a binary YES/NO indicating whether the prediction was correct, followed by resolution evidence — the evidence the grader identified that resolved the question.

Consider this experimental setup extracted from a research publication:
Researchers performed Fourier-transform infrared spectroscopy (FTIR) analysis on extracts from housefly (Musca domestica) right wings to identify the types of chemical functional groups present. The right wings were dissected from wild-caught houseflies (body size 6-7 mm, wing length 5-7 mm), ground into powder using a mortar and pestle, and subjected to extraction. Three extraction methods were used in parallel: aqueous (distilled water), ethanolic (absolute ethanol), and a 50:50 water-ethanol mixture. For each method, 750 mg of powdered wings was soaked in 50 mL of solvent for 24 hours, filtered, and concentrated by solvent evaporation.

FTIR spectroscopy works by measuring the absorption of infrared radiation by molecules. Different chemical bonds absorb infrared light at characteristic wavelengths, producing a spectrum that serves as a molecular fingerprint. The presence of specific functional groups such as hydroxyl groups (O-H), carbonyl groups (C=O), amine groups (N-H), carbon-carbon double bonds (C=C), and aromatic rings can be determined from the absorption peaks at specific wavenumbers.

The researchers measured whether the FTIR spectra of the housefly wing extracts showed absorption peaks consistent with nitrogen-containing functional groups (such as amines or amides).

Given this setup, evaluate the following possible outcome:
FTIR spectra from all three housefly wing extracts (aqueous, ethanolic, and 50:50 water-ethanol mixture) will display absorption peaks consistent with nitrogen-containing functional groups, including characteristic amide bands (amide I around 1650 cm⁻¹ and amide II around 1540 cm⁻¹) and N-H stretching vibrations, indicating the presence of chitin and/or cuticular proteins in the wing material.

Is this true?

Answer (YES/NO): NO